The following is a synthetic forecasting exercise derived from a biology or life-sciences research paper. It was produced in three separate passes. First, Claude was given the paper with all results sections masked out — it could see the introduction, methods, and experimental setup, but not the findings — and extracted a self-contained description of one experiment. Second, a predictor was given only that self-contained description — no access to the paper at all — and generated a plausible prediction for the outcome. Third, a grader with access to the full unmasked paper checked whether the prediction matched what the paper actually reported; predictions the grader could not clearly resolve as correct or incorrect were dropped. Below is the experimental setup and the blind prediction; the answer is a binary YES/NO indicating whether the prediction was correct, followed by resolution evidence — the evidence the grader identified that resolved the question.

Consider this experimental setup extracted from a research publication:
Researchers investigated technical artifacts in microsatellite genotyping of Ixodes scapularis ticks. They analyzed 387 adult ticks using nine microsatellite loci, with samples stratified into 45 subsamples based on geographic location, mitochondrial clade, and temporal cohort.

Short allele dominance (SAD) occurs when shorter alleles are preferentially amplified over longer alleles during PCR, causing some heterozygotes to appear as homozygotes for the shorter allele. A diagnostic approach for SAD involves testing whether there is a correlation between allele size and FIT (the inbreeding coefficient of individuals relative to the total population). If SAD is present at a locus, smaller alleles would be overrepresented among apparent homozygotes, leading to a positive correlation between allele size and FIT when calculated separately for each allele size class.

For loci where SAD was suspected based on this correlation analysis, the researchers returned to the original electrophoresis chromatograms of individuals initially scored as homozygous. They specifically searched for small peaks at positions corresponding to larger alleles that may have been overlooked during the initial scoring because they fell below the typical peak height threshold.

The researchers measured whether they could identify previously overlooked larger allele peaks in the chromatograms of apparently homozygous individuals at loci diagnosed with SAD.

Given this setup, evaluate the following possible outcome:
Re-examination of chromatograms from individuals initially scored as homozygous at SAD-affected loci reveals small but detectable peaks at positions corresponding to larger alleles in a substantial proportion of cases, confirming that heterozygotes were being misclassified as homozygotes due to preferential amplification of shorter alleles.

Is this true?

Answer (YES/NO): YES